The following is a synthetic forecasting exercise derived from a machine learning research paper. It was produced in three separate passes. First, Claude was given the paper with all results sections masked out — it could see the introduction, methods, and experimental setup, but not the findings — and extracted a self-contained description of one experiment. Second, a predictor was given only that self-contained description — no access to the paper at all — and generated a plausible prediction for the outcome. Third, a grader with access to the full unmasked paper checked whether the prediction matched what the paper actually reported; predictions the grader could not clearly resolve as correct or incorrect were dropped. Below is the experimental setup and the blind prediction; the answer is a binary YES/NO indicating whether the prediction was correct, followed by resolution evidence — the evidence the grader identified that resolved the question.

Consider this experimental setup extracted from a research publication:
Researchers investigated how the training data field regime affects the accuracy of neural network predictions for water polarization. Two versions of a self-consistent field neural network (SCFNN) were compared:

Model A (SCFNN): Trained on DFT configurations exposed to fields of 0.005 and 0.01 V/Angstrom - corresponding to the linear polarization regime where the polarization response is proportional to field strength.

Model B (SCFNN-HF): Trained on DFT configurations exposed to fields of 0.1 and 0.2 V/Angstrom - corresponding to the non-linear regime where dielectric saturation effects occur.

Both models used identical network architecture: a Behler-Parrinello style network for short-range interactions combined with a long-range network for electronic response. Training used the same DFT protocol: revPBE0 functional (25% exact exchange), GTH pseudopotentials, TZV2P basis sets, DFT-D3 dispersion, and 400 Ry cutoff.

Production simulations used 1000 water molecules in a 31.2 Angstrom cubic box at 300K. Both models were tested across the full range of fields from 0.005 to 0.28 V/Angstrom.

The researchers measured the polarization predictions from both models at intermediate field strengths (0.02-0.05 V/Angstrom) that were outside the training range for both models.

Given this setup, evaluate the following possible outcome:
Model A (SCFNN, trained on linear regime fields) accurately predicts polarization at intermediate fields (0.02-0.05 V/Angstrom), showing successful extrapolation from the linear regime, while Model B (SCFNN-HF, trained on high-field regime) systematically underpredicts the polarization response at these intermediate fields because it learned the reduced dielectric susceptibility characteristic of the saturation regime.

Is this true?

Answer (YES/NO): NO